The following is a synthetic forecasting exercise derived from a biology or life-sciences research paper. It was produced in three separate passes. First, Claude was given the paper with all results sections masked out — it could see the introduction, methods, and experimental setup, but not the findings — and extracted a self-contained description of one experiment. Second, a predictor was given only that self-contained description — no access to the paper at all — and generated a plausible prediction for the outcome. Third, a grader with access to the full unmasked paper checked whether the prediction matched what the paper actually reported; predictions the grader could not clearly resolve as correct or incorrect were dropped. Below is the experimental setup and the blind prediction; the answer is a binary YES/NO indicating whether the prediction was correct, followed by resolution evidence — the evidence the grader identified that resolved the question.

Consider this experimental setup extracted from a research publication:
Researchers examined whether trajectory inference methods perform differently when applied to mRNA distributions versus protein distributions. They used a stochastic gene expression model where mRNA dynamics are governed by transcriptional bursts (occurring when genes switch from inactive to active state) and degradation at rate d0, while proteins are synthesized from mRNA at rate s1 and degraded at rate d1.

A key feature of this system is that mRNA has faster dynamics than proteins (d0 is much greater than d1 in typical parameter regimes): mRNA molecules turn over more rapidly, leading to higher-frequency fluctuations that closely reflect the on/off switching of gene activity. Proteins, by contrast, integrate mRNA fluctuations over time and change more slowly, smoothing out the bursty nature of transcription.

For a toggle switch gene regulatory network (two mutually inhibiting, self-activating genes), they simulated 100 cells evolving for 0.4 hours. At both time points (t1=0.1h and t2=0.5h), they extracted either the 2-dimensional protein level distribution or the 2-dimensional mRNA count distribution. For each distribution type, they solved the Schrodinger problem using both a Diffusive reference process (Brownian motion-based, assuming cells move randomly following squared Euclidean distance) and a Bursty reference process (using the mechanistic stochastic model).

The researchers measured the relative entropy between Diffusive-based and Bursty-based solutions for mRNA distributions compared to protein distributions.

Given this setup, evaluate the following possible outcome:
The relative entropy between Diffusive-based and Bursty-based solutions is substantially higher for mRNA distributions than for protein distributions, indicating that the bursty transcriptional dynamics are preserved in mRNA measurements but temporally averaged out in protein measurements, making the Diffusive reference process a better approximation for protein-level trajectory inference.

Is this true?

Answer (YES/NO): NO